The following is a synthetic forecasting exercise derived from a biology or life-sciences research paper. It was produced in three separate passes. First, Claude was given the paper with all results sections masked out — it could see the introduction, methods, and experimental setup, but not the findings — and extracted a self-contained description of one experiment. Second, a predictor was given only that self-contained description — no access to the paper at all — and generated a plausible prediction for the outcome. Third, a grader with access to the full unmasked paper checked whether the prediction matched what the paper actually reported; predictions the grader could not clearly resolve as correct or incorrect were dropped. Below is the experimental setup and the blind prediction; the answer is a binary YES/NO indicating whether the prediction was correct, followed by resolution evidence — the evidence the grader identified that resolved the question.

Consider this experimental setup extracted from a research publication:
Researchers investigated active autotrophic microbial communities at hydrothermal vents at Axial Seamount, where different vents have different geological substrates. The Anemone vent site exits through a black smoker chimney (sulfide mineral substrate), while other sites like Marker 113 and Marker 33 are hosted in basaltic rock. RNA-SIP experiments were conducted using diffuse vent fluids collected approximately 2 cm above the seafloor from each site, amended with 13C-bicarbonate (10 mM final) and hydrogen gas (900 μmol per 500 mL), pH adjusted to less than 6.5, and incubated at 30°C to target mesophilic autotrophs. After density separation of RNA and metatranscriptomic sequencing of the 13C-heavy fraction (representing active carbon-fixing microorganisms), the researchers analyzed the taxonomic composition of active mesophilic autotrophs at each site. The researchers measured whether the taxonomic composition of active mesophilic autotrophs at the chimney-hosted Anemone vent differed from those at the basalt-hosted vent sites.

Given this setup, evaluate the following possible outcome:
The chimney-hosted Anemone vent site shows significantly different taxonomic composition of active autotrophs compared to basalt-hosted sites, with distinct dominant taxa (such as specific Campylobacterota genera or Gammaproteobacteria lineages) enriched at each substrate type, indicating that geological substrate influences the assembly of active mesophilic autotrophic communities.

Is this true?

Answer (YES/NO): NO